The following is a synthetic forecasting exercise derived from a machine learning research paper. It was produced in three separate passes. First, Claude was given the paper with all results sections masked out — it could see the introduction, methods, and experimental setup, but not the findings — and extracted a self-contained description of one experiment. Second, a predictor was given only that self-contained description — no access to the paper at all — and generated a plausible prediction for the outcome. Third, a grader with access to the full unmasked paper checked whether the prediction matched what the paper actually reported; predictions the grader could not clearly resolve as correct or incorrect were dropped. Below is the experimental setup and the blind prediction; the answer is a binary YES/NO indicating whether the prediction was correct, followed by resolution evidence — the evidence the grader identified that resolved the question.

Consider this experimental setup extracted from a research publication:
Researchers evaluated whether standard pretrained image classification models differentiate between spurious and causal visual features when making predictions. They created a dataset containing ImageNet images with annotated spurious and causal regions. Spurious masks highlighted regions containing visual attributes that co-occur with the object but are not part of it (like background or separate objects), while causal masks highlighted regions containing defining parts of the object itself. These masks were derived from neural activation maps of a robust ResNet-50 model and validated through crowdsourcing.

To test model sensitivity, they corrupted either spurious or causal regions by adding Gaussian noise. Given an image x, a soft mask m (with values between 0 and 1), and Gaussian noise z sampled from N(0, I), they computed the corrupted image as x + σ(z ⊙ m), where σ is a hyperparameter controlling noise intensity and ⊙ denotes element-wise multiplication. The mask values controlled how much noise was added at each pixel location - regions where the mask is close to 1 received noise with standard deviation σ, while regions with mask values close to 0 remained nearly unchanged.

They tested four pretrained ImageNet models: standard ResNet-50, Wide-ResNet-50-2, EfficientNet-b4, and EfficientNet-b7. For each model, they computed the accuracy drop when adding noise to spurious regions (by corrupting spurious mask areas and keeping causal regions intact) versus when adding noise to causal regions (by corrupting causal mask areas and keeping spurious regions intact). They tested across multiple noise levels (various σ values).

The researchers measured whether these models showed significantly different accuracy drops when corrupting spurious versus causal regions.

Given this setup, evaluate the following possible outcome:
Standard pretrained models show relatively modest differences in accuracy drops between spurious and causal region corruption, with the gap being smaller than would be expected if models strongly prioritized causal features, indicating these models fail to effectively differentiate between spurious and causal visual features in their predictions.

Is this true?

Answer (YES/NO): YES